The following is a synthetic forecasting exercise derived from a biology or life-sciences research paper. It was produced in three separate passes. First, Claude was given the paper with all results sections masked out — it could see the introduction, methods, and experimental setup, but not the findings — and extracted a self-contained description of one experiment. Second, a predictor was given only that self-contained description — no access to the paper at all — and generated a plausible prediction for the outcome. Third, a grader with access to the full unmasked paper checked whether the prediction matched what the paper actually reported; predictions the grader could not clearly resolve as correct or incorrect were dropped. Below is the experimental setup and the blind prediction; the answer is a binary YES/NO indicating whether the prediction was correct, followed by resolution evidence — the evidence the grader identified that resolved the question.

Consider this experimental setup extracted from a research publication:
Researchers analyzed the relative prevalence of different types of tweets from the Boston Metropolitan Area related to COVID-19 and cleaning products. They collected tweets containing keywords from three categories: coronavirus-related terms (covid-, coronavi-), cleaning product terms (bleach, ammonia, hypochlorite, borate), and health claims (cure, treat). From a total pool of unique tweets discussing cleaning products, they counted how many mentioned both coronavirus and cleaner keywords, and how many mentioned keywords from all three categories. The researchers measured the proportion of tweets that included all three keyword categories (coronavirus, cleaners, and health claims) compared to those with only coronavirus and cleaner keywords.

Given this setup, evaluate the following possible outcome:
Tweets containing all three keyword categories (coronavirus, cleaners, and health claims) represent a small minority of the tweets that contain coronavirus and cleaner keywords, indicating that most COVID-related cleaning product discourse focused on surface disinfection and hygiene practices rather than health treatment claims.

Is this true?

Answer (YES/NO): NO